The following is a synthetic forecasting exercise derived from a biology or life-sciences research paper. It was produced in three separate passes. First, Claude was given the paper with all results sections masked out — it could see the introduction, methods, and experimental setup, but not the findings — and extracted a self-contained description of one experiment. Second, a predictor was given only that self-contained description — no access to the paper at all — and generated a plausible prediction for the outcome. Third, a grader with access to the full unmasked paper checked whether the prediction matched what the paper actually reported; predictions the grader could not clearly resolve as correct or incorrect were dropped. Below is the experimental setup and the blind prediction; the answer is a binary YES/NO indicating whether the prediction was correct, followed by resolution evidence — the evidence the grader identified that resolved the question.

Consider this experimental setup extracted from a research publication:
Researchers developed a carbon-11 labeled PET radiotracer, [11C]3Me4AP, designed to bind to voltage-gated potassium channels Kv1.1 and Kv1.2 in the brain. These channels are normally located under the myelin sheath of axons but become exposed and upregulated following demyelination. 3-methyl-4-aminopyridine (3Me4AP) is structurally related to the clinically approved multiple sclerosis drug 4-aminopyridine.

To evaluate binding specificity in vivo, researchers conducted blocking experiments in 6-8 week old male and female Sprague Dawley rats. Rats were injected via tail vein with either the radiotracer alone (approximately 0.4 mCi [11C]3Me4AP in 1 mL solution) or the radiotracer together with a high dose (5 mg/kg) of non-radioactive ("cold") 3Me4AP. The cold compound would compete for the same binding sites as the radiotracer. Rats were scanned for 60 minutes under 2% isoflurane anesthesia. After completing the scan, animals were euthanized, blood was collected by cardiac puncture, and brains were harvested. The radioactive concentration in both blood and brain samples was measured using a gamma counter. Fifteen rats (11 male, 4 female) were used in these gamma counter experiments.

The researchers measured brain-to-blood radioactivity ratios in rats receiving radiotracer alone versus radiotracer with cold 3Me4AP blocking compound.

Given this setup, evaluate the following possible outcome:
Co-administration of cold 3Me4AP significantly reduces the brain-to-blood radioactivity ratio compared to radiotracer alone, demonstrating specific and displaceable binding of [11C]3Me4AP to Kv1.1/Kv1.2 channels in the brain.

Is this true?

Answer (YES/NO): NO